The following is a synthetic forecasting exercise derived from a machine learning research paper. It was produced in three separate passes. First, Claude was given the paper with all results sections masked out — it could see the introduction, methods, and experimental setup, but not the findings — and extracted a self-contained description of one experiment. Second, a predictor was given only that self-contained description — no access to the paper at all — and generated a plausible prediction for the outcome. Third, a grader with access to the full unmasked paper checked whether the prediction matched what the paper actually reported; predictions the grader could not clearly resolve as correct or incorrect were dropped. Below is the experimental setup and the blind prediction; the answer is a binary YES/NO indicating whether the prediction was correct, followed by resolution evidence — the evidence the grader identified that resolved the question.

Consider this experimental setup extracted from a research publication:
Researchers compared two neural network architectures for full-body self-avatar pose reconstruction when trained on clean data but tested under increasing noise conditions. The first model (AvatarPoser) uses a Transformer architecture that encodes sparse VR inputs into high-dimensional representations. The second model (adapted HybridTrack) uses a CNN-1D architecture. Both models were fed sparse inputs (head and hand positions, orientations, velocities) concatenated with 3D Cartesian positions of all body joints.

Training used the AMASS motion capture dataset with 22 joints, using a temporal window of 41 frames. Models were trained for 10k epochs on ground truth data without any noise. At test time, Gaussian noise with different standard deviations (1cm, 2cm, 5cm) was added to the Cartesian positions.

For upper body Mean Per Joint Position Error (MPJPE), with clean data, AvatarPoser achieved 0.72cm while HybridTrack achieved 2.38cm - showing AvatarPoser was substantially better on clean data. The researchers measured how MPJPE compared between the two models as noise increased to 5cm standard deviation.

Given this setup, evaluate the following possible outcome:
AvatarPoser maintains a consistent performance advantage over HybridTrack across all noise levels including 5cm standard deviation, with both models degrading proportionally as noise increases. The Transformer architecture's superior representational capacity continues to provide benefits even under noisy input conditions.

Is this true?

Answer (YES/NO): NO